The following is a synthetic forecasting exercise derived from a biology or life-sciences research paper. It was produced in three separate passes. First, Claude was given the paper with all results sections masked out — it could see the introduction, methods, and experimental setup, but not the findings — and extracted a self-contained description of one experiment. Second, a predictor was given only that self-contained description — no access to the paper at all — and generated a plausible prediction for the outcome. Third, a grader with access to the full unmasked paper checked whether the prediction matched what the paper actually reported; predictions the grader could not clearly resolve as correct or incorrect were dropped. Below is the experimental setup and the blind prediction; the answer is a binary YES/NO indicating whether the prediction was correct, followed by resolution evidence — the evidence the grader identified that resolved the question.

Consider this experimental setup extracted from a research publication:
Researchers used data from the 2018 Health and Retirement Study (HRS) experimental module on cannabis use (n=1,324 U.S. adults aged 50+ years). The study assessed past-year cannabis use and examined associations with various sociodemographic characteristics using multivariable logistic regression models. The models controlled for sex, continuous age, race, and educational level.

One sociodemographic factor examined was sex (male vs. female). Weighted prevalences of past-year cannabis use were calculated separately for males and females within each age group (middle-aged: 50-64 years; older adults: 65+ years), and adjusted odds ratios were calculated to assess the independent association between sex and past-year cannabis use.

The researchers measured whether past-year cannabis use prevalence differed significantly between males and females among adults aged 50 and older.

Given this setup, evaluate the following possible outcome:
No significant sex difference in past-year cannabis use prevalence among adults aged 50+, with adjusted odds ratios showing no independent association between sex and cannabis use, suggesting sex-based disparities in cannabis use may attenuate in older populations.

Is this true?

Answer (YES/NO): NO